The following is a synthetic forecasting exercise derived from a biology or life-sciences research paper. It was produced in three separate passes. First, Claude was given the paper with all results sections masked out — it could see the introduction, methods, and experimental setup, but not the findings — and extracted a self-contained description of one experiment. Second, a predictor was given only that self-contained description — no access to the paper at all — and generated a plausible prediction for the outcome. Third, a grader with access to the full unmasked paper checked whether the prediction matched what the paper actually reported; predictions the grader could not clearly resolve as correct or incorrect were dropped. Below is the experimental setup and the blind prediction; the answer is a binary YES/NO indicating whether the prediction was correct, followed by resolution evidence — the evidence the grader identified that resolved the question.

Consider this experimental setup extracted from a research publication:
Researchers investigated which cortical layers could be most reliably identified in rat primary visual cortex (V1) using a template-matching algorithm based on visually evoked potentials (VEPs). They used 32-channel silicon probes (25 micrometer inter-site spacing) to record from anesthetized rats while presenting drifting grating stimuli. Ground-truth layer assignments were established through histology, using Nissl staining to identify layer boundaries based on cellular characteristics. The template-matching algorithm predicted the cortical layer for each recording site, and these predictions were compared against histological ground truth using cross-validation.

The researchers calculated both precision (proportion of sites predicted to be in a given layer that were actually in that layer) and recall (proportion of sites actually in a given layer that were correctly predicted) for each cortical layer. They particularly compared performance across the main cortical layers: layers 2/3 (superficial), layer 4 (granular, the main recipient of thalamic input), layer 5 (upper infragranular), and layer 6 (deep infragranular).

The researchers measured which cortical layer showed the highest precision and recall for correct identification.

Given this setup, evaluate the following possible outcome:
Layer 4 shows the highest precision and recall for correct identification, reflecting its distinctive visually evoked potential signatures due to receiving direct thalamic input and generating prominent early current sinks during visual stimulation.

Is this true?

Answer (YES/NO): NO